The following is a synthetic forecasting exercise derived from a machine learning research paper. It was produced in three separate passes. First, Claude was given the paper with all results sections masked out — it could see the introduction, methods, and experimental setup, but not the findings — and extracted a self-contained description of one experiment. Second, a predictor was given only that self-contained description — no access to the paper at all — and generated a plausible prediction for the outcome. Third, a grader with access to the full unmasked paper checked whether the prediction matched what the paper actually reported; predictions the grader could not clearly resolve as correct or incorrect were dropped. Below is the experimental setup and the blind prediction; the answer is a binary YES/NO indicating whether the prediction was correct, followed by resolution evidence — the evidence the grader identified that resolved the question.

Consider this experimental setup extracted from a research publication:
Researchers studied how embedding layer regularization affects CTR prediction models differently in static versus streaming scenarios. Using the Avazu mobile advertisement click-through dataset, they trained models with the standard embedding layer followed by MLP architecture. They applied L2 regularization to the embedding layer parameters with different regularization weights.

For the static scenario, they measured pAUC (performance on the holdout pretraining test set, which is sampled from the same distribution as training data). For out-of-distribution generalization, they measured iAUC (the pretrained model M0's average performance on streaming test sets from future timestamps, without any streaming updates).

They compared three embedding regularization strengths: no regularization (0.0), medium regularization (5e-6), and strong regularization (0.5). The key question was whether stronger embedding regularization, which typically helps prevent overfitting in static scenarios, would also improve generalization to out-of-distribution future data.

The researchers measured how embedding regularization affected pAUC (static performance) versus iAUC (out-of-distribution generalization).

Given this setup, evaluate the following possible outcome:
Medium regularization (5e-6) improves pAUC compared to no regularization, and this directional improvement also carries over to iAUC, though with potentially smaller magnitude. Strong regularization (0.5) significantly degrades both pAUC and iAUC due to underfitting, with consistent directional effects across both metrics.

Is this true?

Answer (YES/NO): NO